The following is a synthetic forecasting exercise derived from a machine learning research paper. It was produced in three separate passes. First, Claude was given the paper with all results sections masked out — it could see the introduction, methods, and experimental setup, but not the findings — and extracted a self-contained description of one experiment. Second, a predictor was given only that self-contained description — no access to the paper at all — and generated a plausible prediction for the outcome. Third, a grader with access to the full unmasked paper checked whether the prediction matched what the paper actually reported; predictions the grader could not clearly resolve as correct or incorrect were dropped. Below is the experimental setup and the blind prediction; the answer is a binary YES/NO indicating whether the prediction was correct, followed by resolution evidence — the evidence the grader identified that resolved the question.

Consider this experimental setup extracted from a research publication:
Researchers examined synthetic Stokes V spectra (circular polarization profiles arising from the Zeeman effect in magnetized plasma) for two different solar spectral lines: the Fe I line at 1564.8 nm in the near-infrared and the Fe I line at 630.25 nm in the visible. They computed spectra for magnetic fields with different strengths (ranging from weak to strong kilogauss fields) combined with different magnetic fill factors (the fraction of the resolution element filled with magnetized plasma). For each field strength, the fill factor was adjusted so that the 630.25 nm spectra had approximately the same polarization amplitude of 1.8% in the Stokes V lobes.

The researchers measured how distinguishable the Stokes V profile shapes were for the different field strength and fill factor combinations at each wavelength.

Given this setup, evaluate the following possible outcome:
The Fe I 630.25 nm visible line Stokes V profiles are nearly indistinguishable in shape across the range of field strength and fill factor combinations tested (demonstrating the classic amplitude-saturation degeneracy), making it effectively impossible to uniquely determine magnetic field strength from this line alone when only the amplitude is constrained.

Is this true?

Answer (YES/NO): YES